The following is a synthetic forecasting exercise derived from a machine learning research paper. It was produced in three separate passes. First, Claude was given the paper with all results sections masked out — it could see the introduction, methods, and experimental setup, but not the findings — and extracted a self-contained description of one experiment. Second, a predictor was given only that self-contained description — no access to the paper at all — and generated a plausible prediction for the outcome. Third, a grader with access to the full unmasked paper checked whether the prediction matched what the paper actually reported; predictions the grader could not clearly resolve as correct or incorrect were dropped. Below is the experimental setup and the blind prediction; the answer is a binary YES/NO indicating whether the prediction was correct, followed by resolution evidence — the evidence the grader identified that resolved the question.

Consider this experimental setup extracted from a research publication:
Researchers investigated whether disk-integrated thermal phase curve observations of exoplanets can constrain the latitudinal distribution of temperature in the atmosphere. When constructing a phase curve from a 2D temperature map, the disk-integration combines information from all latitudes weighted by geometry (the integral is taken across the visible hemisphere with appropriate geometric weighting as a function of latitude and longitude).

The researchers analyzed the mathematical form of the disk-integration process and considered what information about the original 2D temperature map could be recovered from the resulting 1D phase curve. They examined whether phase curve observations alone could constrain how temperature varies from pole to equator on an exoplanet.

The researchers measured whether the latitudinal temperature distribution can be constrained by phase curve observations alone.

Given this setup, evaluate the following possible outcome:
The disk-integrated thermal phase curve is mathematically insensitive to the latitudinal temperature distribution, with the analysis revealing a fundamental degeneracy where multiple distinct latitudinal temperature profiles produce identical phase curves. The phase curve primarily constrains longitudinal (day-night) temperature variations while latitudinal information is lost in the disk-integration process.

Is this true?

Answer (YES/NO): YES